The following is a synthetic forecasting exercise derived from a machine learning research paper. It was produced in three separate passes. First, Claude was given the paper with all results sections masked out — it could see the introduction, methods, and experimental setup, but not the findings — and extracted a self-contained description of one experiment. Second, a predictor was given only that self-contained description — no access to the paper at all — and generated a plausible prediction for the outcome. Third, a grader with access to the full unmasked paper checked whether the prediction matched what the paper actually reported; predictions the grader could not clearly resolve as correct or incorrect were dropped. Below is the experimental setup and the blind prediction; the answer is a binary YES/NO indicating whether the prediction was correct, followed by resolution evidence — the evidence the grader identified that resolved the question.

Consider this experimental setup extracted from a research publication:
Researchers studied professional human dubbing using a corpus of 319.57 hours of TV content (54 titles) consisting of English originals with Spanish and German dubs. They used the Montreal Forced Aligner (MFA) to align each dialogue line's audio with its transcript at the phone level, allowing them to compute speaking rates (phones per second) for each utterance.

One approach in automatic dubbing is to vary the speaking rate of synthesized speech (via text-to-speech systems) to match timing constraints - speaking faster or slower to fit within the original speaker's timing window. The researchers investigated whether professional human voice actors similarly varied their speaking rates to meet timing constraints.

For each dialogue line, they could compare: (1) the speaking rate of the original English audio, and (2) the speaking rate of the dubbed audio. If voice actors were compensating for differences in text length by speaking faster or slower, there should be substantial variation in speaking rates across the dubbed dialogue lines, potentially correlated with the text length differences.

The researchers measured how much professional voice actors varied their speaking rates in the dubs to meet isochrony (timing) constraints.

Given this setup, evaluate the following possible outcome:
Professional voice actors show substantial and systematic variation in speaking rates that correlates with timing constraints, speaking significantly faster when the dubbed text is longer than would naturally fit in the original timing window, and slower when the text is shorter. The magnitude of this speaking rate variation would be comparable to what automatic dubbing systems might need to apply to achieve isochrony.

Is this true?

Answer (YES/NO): NO